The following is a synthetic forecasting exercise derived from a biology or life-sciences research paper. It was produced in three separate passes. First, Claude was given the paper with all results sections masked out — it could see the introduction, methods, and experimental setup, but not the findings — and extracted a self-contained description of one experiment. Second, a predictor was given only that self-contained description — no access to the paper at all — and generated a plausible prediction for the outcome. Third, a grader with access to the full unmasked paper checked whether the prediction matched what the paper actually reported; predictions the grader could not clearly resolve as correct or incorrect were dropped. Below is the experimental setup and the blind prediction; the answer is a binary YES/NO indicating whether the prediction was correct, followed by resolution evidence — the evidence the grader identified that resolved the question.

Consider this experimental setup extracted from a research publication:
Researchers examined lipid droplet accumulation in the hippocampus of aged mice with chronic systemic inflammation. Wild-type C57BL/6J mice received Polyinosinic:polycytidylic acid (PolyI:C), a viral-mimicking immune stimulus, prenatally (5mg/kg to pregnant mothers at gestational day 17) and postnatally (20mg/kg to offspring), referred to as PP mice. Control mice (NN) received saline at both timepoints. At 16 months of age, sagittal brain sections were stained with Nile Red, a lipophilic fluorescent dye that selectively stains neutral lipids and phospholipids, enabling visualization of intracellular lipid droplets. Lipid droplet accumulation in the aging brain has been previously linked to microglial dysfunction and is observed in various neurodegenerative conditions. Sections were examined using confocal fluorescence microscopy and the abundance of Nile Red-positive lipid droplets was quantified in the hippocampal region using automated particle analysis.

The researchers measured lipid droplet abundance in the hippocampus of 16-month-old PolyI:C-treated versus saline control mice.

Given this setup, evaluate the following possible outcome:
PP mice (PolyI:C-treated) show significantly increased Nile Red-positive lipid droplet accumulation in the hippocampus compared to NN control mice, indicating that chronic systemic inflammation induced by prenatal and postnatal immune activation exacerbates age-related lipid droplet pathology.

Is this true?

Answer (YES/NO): YES